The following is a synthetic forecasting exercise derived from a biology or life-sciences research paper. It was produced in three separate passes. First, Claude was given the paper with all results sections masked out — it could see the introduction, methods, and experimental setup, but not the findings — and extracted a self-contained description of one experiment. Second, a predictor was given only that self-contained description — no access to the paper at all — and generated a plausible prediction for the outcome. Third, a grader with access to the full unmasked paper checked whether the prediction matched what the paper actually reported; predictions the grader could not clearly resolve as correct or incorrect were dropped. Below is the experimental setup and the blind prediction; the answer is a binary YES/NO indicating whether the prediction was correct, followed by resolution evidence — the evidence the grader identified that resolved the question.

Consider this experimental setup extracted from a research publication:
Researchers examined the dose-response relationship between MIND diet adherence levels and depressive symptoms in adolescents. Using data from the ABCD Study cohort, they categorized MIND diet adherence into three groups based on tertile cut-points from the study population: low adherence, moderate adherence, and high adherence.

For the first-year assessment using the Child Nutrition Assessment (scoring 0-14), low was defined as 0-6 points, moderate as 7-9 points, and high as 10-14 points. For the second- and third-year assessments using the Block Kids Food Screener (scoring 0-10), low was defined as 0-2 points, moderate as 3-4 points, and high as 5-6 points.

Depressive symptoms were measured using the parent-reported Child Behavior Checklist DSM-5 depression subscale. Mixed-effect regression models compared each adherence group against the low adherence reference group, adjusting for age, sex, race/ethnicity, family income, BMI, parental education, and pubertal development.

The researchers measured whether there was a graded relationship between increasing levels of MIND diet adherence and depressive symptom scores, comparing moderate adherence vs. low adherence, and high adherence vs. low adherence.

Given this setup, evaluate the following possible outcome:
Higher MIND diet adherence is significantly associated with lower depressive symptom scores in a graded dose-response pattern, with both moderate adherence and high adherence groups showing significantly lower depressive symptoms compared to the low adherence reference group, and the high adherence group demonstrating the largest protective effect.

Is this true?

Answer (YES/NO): YES